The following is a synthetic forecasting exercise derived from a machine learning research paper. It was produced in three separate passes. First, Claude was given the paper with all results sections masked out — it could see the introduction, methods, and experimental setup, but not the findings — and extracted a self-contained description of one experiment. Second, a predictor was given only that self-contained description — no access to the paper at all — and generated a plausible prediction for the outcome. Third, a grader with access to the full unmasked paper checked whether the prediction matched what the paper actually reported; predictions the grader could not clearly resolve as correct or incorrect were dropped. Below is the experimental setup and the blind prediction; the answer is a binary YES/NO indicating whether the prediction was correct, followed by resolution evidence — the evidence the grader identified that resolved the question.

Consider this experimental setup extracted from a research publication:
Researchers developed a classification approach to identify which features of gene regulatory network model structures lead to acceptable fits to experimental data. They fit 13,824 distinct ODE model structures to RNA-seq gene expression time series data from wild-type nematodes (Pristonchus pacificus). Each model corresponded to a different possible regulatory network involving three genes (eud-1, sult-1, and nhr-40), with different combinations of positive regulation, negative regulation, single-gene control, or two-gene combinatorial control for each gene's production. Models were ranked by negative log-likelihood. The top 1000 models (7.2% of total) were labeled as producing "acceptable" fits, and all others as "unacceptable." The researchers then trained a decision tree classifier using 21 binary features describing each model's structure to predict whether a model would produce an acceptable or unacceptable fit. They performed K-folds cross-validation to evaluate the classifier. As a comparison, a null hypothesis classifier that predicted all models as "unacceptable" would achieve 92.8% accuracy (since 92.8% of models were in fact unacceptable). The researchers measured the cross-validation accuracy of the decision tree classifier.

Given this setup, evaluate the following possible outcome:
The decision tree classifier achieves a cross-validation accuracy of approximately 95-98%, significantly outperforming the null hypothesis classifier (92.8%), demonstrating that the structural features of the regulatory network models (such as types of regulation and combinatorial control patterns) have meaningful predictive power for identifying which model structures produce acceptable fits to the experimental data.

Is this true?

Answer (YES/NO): NO